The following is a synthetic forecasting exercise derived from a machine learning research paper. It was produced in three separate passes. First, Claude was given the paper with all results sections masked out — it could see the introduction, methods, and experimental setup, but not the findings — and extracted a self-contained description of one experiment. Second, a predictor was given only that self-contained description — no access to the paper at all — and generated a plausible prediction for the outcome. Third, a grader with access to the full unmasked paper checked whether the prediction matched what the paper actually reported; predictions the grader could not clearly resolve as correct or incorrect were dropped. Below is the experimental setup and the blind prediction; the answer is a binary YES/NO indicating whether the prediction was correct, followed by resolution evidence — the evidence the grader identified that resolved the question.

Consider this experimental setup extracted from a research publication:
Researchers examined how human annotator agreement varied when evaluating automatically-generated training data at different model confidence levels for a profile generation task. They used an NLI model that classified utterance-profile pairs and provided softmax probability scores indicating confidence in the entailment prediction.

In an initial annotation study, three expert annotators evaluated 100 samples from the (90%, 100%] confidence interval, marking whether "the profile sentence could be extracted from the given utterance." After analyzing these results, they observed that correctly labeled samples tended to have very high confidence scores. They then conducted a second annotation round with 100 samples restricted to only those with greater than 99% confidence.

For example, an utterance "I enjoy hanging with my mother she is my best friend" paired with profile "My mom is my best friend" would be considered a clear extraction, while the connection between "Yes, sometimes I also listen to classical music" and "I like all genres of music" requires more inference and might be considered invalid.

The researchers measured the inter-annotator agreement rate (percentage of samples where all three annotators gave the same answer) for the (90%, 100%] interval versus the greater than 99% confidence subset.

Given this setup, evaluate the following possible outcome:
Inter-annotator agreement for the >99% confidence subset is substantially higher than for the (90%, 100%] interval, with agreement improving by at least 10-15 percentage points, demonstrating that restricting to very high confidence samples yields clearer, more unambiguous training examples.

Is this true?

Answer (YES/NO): NO